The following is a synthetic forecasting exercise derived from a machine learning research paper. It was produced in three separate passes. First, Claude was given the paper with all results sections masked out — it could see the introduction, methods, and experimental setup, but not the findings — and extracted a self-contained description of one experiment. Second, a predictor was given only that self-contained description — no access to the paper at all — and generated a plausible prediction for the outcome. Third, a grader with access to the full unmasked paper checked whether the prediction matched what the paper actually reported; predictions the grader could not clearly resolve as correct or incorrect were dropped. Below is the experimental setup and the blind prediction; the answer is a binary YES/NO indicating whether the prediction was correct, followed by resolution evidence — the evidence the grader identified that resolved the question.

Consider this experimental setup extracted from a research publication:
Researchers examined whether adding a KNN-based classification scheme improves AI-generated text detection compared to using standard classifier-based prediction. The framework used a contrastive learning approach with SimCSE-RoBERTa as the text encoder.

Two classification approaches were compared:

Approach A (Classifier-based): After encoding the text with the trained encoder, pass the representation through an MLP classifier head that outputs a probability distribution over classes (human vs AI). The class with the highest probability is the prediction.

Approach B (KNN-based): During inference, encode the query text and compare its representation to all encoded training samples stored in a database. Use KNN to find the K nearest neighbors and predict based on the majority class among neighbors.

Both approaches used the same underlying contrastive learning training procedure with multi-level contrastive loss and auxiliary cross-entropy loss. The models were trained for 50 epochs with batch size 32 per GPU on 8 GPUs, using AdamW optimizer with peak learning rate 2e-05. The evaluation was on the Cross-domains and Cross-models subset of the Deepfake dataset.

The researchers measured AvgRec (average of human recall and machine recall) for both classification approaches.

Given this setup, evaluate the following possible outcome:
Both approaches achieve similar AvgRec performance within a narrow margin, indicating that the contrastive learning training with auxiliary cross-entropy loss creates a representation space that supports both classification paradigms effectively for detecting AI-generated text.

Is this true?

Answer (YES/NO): NO